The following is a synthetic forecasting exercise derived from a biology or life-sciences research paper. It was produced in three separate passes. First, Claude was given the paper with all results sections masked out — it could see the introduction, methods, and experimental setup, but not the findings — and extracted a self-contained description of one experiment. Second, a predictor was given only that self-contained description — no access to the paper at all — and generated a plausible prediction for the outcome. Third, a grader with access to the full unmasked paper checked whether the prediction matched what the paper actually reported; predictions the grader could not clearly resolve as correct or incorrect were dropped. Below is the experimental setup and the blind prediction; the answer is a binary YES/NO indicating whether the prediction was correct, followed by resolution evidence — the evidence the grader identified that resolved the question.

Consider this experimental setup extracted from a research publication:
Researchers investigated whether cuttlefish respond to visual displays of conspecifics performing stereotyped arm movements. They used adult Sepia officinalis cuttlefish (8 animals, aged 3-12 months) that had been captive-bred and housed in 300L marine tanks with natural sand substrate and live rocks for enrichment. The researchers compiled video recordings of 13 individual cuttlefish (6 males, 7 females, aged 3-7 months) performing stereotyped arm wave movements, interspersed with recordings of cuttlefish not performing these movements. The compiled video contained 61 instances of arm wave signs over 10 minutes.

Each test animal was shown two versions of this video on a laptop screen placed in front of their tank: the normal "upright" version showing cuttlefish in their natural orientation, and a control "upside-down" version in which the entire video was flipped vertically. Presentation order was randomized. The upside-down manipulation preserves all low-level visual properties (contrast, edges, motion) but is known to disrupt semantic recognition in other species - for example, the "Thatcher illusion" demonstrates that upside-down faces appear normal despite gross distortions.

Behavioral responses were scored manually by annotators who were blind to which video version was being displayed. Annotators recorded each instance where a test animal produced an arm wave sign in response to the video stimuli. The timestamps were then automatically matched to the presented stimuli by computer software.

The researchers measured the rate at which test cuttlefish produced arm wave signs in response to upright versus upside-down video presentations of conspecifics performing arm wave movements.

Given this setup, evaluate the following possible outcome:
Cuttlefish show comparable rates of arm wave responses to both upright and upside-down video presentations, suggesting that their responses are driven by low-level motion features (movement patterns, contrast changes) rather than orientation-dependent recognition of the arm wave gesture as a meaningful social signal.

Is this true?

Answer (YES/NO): NO